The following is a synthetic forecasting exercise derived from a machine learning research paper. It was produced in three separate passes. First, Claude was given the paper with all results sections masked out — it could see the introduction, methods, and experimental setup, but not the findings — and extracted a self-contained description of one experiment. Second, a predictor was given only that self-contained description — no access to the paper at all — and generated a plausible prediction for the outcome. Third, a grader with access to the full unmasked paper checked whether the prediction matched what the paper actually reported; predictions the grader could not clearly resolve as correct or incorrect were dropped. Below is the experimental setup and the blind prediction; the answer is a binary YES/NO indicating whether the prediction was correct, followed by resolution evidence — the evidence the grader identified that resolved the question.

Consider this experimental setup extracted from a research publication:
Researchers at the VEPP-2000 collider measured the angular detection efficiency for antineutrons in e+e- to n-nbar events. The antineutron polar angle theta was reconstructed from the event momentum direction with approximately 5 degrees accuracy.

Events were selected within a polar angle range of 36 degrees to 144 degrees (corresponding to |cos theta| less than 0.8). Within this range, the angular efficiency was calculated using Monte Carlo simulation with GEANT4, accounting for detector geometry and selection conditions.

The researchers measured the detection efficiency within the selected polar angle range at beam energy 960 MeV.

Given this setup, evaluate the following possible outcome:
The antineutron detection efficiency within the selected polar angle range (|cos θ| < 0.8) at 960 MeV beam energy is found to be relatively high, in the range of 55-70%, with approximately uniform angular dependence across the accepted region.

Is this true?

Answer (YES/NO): NO